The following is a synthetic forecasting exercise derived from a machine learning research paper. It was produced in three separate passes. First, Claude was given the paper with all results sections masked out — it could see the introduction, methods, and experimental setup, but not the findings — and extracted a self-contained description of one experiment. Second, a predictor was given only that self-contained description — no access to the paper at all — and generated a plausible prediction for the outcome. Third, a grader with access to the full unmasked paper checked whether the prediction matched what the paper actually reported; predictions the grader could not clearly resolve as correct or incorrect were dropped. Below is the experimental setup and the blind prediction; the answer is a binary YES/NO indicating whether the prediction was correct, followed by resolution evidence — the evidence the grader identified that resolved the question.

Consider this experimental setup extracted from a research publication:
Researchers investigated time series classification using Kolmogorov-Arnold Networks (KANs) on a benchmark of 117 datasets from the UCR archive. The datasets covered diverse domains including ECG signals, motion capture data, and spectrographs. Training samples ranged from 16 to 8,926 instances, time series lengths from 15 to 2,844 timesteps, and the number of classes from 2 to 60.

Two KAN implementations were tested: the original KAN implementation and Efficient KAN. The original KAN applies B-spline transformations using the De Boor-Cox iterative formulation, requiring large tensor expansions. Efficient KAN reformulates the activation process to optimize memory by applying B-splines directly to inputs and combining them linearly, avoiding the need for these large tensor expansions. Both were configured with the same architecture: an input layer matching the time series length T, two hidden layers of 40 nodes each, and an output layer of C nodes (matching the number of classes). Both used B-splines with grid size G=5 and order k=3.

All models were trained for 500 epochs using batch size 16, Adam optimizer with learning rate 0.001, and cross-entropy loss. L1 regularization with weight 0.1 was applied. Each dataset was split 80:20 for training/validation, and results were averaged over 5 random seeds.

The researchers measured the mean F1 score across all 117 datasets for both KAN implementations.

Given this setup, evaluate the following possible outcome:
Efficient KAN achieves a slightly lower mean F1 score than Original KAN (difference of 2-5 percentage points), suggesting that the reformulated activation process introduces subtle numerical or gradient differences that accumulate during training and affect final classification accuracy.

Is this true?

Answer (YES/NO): NO